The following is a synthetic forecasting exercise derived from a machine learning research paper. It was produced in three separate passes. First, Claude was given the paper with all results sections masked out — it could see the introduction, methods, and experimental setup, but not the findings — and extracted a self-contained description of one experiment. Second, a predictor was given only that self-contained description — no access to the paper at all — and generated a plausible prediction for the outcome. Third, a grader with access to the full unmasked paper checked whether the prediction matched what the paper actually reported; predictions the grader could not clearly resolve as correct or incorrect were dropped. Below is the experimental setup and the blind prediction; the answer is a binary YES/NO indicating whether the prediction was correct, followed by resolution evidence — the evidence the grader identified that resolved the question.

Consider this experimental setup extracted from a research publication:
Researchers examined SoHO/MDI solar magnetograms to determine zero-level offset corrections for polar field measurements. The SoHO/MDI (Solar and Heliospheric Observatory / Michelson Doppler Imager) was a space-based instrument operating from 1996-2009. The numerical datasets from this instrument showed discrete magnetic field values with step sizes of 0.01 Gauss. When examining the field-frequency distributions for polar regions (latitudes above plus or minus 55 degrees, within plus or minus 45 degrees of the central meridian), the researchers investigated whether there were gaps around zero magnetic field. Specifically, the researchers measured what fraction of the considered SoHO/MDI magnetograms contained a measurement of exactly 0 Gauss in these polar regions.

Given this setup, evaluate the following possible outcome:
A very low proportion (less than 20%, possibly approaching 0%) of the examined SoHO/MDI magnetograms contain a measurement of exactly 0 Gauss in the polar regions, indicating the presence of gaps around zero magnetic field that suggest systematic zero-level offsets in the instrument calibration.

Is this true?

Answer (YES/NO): YES